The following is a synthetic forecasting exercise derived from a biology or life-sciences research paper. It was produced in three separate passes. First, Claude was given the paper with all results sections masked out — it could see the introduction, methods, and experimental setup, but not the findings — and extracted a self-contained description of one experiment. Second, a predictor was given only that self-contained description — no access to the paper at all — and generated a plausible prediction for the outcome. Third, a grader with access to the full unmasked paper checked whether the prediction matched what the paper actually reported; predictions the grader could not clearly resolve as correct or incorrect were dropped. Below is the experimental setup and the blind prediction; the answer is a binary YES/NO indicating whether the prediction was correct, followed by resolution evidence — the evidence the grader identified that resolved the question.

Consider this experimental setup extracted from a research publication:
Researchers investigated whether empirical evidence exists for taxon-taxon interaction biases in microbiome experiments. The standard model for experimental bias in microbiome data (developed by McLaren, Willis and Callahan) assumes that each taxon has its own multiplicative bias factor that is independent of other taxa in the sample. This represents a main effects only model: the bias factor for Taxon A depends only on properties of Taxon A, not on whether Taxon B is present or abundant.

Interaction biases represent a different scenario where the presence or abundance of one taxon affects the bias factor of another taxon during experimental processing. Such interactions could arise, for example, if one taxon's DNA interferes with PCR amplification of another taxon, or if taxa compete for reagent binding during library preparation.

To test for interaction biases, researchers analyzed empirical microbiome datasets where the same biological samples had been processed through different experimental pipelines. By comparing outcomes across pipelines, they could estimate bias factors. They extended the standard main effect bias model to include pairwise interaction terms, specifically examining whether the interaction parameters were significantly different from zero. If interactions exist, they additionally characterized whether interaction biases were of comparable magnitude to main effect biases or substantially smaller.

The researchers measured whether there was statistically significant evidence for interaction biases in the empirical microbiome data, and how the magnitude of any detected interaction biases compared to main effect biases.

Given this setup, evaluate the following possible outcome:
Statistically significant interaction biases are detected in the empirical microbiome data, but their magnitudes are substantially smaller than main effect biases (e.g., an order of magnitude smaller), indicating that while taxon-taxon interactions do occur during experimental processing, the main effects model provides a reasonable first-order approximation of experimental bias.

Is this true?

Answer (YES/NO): NO